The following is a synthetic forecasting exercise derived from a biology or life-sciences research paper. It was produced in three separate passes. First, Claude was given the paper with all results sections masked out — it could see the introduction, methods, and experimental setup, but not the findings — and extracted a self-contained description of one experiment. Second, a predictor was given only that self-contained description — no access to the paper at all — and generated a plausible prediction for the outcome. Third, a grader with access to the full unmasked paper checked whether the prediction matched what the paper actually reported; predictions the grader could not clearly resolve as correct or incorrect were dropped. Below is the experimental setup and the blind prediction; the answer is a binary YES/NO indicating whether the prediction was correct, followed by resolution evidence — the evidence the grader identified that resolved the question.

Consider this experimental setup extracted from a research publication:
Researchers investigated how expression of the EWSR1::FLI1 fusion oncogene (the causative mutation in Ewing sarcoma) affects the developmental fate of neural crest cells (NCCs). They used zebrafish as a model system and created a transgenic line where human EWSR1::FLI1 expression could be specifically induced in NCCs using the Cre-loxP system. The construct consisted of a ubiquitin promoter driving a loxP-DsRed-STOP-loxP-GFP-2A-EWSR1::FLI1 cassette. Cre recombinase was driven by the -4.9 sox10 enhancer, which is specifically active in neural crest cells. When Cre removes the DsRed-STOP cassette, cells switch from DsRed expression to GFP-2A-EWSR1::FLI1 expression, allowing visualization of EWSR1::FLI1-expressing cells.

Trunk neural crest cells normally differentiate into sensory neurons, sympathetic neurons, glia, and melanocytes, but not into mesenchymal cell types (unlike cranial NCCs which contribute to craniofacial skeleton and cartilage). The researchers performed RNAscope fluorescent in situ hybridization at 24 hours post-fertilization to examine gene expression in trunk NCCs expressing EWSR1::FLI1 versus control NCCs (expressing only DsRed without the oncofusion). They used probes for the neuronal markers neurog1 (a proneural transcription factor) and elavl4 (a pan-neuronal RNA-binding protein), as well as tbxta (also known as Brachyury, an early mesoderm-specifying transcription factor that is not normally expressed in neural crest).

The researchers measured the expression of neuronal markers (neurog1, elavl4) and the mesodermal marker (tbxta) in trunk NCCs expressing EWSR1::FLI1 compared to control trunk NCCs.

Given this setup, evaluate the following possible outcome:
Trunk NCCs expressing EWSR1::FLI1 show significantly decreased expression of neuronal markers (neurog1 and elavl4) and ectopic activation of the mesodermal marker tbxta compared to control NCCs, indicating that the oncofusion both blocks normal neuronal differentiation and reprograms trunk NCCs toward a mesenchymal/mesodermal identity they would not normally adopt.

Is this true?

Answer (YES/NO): NO